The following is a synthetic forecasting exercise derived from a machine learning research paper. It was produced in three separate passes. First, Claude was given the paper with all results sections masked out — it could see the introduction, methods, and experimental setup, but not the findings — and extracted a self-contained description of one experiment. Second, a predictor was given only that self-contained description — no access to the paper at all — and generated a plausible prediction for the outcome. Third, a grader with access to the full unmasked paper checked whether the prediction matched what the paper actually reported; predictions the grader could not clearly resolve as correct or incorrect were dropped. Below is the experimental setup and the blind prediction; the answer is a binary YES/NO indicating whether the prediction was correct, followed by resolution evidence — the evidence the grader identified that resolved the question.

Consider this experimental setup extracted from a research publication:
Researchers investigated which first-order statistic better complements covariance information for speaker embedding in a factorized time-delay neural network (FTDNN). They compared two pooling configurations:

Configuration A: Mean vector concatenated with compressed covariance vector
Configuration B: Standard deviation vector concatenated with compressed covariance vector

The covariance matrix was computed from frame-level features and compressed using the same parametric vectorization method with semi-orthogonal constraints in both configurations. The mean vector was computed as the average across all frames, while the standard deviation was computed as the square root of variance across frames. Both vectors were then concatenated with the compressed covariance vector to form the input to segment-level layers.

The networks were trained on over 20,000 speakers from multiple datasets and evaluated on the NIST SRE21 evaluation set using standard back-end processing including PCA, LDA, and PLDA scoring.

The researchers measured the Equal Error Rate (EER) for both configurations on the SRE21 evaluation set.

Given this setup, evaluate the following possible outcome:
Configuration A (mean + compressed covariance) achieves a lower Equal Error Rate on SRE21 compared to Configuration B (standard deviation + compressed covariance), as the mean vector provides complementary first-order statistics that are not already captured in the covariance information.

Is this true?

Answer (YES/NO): NO